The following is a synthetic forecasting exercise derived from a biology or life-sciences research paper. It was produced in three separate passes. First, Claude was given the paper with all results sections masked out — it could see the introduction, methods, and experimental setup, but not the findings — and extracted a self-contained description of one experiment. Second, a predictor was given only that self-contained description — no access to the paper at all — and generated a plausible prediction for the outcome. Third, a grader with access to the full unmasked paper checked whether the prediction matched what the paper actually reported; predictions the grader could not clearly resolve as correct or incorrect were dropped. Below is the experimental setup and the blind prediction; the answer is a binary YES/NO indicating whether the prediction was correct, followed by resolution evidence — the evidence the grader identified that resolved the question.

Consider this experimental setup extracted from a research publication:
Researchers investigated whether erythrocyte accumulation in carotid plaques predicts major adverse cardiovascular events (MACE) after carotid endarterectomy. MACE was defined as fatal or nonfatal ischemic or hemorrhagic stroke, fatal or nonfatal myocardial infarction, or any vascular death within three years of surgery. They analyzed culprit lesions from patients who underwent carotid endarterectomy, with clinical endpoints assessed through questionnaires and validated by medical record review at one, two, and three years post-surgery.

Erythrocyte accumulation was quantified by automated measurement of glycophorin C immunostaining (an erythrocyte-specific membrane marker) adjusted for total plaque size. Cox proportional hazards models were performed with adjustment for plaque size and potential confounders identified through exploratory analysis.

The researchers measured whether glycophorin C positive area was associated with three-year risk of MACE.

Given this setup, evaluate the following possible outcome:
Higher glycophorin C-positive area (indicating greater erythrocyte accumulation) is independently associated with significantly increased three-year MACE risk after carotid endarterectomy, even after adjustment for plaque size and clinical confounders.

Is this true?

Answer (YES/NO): NO